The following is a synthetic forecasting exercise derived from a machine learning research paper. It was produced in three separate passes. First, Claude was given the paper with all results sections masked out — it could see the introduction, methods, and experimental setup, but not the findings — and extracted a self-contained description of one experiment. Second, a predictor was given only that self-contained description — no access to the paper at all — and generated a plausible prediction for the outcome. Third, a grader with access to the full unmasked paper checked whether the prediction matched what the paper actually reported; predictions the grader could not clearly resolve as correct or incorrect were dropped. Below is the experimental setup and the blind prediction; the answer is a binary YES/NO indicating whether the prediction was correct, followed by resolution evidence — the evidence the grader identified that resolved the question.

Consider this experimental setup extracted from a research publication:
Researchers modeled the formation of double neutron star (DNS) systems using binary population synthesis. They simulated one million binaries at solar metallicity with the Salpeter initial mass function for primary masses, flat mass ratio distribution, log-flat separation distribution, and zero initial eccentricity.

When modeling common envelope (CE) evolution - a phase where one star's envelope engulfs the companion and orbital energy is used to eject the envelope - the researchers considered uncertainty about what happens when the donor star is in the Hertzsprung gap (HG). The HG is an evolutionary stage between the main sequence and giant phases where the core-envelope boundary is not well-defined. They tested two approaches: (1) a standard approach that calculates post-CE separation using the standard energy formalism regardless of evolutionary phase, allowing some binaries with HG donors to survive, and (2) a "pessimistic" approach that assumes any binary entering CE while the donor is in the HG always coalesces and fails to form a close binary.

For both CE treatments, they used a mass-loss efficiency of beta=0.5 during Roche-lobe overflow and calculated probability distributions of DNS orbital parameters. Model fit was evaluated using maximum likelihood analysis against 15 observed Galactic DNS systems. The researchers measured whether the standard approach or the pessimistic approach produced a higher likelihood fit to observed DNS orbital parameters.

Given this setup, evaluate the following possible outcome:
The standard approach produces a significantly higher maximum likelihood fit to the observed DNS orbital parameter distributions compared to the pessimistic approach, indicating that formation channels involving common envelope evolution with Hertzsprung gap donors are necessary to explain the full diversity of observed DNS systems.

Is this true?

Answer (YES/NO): NO